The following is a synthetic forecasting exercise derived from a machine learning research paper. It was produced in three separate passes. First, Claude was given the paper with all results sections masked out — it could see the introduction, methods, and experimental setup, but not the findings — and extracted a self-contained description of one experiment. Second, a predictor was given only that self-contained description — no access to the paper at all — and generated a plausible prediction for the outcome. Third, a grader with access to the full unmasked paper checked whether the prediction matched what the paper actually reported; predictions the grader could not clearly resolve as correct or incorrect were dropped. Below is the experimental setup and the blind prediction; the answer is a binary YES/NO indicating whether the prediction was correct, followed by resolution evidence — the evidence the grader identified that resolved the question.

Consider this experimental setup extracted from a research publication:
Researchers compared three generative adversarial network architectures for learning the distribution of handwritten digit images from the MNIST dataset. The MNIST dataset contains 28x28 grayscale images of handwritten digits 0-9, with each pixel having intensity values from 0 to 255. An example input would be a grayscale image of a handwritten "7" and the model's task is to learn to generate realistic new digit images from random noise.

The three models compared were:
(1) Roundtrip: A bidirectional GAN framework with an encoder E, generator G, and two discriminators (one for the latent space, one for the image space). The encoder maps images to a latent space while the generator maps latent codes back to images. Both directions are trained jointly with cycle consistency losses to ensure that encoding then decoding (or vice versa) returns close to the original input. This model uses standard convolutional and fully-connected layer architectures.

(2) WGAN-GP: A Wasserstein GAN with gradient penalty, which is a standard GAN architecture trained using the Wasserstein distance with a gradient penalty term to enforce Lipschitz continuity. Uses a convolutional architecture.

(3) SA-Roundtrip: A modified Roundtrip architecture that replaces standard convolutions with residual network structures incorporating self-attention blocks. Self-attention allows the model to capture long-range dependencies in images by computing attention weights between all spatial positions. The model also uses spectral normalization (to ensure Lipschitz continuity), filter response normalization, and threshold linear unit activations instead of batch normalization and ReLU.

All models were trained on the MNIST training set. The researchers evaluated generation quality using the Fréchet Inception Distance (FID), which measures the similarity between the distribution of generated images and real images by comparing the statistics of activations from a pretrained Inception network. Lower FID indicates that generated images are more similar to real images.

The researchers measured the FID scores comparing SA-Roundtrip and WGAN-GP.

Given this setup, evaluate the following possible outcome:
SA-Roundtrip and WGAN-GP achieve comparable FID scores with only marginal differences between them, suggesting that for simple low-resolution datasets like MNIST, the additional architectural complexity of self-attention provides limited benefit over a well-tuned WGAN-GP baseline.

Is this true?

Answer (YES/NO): YES